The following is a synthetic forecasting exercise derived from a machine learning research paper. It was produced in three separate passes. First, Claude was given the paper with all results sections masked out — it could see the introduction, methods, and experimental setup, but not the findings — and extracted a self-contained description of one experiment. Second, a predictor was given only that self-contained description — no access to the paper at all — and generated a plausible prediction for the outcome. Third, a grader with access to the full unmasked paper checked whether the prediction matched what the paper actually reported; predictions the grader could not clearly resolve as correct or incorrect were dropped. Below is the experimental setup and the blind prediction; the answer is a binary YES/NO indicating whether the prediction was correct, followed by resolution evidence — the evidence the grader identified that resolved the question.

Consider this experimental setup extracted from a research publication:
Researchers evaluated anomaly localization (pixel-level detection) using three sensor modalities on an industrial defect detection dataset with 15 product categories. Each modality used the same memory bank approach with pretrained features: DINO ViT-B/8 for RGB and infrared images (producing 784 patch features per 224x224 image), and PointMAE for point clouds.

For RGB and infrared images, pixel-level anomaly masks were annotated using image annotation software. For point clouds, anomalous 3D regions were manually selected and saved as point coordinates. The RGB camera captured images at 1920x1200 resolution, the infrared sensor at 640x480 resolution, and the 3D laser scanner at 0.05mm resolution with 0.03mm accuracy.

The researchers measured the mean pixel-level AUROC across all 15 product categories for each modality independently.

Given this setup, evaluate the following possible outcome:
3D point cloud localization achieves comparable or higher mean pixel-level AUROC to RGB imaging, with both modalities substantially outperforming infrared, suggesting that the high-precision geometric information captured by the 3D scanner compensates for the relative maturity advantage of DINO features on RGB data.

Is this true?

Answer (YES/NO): NO